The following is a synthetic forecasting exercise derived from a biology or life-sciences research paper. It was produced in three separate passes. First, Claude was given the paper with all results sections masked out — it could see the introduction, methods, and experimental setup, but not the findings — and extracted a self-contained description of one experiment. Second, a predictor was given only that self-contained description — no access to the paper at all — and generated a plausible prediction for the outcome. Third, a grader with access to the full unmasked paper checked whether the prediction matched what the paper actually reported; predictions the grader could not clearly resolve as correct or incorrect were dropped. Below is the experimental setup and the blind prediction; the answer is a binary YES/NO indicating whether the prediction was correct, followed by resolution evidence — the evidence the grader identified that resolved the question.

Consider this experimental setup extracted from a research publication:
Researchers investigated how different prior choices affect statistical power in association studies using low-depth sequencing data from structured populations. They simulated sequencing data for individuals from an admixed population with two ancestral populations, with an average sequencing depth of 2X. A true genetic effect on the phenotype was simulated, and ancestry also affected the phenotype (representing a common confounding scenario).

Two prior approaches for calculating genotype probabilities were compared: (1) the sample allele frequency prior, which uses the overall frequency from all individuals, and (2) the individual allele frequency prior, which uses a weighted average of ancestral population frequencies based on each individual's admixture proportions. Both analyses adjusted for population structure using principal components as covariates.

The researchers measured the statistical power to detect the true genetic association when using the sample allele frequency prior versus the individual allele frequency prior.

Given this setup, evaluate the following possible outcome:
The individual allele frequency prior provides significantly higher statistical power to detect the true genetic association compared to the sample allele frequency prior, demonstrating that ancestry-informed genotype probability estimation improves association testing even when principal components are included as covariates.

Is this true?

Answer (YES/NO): YES